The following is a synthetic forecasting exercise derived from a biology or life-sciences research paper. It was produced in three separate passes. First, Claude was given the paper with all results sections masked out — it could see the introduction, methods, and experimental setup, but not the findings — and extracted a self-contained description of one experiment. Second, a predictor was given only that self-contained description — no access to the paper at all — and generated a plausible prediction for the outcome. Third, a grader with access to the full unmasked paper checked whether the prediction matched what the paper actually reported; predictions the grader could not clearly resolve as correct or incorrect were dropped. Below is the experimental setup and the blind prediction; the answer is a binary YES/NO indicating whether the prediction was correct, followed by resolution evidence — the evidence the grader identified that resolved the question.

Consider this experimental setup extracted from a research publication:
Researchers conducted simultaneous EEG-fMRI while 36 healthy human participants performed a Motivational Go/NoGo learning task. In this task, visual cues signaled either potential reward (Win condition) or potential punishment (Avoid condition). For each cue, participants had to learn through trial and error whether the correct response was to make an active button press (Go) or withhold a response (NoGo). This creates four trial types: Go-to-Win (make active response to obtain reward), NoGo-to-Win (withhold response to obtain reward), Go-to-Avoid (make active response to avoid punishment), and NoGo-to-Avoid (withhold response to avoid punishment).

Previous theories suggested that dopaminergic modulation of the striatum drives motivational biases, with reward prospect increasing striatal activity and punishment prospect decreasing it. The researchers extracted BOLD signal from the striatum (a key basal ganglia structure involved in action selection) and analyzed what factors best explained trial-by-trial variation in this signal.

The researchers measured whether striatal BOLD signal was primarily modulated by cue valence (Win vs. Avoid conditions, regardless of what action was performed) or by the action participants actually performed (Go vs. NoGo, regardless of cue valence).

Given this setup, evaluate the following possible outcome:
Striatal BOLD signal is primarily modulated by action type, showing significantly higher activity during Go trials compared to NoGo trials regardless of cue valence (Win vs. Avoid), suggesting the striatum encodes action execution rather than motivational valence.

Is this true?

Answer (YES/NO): YES